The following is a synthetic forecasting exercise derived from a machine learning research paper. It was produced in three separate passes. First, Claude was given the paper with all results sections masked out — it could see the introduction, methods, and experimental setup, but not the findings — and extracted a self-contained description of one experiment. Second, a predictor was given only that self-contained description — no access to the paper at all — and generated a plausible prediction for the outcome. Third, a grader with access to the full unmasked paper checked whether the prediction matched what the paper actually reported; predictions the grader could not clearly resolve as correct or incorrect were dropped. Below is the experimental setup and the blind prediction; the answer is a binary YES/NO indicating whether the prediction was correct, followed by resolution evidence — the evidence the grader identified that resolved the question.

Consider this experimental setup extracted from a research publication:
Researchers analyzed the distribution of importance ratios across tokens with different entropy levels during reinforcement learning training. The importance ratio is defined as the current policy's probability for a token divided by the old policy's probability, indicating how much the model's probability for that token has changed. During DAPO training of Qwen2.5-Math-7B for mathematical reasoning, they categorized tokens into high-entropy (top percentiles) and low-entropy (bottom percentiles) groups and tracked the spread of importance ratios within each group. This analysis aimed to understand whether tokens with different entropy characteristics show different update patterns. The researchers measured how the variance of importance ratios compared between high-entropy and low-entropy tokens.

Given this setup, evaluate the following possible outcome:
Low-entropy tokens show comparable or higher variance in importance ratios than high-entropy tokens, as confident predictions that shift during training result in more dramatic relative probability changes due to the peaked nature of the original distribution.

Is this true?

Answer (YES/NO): NO